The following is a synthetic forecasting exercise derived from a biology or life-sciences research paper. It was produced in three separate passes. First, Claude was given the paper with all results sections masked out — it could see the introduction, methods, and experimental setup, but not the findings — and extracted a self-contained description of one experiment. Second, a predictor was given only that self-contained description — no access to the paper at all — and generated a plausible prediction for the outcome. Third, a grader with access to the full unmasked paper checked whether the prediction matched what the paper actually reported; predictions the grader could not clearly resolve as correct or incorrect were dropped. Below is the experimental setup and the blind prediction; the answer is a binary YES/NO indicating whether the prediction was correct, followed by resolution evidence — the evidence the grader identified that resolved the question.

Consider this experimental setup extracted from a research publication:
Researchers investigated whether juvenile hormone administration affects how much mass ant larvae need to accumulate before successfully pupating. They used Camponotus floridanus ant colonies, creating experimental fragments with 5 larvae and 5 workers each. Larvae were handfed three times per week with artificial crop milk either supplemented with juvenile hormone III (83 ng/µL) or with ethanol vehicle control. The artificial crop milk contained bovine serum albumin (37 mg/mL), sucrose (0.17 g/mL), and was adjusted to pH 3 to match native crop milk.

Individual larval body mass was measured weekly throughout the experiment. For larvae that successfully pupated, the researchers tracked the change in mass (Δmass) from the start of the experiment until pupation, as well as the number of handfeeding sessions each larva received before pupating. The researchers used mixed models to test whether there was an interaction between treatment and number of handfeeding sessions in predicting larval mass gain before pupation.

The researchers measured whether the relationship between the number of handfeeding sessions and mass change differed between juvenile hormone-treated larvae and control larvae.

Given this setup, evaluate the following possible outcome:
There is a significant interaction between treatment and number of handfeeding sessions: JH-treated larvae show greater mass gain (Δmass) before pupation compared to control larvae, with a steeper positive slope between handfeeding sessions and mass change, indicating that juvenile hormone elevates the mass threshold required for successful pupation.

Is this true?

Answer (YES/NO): NO